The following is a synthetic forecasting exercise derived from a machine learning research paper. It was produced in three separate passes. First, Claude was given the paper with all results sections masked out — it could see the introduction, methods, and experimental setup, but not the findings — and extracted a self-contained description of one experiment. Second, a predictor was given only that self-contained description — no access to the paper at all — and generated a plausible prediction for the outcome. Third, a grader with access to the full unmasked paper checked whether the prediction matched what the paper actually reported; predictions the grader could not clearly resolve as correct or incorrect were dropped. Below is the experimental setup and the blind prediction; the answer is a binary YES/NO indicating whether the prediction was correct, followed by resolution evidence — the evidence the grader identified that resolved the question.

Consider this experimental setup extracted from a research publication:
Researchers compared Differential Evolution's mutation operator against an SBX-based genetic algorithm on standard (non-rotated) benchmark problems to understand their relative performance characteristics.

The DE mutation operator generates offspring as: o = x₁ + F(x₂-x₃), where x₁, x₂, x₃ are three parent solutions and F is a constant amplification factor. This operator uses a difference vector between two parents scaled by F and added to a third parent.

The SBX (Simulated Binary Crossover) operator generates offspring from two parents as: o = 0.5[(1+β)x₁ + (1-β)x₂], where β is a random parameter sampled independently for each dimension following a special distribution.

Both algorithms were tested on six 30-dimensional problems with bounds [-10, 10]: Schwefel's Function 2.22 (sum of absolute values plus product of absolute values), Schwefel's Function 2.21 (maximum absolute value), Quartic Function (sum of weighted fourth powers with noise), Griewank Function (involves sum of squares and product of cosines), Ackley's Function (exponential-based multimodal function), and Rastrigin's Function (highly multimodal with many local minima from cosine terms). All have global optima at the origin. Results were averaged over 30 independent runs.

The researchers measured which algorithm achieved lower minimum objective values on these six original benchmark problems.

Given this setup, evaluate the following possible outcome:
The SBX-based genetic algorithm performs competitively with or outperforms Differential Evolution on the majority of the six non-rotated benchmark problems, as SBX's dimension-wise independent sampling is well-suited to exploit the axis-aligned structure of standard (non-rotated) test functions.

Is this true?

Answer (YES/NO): YES